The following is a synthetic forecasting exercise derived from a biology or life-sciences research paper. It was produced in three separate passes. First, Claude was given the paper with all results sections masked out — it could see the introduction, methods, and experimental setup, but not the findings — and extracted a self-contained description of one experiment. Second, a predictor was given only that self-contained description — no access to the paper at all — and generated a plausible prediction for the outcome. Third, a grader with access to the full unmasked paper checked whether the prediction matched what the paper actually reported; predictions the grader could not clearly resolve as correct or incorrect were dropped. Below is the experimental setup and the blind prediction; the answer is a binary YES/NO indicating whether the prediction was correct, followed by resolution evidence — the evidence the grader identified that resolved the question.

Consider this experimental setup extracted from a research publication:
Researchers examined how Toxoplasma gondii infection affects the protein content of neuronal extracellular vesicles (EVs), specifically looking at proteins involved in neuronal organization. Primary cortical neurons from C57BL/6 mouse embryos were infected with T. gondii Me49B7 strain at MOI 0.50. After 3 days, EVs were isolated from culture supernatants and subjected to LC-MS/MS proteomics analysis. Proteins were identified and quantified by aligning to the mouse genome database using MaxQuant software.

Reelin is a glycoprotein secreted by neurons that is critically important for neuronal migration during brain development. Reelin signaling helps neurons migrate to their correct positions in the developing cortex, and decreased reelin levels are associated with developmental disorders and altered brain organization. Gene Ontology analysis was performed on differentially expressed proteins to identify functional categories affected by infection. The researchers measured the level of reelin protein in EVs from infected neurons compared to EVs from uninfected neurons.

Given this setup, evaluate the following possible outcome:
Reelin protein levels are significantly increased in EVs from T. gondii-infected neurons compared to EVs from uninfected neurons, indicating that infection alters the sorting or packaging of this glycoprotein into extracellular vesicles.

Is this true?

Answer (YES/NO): NO